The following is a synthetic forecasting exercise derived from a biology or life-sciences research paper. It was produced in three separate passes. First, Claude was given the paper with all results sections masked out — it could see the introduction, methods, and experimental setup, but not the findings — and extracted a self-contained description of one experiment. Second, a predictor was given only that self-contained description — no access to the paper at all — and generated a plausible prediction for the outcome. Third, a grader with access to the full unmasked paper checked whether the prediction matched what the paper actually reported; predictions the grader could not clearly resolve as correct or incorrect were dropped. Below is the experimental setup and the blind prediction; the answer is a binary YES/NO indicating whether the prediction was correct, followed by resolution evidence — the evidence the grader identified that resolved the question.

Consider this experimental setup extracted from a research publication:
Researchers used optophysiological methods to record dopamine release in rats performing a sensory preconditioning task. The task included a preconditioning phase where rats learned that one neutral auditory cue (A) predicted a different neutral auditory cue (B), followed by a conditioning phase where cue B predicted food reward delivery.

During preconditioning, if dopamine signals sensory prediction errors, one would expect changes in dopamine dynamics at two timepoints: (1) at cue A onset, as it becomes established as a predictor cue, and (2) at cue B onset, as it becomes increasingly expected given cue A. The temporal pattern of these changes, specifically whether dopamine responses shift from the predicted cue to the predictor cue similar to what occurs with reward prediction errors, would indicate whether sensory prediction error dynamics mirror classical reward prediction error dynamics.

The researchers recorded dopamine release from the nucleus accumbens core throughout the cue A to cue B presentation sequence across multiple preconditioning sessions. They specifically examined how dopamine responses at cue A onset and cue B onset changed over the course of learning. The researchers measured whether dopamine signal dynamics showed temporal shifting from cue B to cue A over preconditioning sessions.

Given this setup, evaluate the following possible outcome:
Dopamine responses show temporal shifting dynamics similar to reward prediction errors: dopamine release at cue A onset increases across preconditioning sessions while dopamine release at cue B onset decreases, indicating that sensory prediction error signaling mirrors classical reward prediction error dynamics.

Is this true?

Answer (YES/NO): NO